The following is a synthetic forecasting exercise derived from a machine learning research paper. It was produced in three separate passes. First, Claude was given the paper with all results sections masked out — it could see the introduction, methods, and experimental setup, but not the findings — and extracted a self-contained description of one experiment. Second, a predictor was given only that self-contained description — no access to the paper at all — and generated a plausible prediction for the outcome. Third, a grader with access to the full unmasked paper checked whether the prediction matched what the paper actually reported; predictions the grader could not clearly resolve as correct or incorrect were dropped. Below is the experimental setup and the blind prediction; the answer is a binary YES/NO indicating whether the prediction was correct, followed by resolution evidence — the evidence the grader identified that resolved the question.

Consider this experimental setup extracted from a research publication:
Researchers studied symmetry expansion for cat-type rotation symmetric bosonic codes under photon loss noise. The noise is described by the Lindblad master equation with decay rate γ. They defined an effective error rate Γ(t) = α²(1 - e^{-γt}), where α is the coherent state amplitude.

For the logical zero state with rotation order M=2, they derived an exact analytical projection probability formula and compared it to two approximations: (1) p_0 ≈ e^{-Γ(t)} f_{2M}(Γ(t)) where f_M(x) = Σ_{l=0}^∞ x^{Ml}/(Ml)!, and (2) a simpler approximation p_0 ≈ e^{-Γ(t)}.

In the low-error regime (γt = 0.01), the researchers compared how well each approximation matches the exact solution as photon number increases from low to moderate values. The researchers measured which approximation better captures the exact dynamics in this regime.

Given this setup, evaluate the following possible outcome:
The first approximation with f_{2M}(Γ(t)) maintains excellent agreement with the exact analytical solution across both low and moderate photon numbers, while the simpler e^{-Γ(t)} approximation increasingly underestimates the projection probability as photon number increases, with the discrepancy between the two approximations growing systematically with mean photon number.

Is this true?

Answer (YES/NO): NO